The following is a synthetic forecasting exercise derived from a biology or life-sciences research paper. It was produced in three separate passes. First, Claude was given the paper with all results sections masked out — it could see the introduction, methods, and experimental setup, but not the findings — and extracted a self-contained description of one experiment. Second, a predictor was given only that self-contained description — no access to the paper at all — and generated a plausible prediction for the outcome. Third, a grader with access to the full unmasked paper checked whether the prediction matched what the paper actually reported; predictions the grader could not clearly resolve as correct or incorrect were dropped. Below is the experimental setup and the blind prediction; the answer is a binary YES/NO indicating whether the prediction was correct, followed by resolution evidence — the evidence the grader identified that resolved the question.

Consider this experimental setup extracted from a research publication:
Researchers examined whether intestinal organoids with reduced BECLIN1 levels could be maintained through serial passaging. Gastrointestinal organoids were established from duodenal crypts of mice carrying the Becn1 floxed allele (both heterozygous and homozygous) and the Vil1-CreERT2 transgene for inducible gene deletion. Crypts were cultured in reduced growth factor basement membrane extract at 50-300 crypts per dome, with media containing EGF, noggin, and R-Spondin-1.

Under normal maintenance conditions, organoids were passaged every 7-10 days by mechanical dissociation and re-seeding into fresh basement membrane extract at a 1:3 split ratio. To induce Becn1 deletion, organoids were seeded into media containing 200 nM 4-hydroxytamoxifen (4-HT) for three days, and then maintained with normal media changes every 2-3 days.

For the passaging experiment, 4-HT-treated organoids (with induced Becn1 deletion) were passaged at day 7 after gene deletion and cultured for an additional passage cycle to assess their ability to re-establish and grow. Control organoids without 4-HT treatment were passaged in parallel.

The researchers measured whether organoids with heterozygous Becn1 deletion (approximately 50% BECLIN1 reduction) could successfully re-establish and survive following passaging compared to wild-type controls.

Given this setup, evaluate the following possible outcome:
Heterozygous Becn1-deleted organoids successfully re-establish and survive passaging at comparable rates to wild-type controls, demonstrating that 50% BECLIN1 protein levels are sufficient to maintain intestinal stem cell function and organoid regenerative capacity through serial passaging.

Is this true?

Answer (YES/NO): YES